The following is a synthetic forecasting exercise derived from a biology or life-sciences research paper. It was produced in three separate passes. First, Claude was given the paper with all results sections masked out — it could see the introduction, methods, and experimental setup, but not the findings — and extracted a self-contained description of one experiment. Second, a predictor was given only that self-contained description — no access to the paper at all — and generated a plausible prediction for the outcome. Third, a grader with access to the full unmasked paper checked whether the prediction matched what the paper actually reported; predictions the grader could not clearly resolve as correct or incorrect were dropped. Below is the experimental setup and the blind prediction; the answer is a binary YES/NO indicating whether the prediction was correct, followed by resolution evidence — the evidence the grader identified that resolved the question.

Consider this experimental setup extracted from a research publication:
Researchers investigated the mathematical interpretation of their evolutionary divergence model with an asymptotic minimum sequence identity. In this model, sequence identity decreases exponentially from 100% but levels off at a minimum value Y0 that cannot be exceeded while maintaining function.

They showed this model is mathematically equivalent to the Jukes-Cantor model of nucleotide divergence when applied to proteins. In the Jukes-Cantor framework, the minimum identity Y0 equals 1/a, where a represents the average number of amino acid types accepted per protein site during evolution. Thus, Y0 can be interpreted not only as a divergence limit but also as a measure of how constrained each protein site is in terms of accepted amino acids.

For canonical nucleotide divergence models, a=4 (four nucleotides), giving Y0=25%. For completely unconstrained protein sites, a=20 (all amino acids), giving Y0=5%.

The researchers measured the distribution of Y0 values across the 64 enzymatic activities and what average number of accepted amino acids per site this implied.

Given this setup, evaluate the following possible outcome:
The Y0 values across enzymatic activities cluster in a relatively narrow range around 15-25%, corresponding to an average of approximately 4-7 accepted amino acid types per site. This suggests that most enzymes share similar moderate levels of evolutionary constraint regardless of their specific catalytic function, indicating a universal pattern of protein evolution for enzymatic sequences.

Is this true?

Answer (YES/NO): NO